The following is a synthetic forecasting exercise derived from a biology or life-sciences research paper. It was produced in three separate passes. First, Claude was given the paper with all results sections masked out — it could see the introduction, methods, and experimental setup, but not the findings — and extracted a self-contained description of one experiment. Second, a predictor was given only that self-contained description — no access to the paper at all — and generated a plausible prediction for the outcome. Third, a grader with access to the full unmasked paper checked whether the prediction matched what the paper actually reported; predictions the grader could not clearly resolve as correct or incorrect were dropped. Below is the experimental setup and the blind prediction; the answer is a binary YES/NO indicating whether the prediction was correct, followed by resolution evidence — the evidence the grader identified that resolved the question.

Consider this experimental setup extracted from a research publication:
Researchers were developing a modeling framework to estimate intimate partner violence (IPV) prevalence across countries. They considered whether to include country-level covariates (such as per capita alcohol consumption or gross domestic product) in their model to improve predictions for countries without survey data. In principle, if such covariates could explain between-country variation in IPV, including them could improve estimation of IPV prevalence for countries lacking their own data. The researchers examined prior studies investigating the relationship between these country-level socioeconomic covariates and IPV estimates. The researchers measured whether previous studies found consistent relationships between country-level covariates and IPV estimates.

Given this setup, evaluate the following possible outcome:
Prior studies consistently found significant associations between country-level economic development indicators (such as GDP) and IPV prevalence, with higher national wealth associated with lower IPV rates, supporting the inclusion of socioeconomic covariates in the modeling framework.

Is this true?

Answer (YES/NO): NO